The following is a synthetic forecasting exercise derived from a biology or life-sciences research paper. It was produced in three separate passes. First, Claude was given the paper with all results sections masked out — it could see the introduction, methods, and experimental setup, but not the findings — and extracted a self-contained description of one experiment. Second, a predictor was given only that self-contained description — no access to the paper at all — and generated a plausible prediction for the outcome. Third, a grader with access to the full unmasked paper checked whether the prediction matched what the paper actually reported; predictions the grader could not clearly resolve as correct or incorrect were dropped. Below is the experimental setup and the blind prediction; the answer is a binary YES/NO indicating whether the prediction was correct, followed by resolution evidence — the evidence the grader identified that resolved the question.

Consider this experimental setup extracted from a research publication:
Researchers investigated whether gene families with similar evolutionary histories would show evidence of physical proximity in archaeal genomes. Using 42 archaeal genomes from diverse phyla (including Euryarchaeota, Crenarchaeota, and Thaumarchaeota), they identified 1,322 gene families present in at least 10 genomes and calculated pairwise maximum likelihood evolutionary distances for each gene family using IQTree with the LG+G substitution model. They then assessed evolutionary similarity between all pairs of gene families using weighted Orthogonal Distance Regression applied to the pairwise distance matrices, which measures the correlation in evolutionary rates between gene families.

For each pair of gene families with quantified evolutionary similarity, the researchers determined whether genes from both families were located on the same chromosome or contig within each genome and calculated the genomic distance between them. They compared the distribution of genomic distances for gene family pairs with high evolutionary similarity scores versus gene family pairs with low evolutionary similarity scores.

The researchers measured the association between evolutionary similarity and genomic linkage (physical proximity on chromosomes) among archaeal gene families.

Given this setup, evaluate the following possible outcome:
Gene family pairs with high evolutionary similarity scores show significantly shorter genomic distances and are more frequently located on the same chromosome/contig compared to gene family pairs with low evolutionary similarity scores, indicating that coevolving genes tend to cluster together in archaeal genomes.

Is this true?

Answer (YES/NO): YES